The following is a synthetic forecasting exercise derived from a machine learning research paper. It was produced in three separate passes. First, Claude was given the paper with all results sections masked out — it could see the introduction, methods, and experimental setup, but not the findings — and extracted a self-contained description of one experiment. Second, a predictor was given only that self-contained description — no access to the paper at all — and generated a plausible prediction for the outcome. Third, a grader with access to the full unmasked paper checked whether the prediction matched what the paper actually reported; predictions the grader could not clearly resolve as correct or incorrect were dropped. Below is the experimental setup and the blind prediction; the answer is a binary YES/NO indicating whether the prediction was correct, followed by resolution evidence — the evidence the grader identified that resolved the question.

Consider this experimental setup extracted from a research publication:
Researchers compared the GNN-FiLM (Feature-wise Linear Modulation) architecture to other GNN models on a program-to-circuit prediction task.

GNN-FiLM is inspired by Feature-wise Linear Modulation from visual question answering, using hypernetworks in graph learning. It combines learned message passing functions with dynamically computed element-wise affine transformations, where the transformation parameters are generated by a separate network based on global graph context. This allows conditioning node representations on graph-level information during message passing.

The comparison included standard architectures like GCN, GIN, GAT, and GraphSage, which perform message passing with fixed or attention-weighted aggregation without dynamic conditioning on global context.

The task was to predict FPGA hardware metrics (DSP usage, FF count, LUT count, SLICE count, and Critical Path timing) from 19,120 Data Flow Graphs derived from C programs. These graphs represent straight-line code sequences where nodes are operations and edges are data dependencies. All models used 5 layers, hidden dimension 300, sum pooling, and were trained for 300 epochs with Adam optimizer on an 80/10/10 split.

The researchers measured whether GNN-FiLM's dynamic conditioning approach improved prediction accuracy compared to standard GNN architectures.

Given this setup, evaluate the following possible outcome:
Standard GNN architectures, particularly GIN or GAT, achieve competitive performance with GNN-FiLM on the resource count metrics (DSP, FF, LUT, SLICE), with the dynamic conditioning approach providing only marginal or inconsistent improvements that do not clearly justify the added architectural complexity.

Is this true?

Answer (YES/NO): NO